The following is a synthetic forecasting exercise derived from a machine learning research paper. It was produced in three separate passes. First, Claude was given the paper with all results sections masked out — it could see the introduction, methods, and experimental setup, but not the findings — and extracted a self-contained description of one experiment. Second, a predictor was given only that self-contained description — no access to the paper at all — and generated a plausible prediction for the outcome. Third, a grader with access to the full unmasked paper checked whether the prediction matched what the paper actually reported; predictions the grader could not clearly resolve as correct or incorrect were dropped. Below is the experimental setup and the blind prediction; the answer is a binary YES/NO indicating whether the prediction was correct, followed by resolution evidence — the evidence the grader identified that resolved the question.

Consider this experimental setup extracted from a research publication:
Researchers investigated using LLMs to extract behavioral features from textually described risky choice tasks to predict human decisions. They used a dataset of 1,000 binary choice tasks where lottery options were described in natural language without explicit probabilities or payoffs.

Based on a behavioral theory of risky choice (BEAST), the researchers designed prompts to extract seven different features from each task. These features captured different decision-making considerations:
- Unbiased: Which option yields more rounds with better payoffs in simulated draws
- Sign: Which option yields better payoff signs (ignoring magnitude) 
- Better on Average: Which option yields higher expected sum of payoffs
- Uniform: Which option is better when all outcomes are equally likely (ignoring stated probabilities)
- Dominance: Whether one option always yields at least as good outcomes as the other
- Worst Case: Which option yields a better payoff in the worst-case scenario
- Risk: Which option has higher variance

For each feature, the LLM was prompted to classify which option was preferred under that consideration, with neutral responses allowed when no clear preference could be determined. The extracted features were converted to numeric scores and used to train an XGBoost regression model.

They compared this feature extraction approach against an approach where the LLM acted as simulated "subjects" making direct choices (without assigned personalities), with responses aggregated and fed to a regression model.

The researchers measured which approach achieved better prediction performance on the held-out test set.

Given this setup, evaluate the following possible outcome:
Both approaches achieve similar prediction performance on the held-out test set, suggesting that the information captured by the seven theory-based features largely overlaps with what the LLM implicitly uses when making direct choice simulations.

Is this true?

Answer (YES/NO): NO